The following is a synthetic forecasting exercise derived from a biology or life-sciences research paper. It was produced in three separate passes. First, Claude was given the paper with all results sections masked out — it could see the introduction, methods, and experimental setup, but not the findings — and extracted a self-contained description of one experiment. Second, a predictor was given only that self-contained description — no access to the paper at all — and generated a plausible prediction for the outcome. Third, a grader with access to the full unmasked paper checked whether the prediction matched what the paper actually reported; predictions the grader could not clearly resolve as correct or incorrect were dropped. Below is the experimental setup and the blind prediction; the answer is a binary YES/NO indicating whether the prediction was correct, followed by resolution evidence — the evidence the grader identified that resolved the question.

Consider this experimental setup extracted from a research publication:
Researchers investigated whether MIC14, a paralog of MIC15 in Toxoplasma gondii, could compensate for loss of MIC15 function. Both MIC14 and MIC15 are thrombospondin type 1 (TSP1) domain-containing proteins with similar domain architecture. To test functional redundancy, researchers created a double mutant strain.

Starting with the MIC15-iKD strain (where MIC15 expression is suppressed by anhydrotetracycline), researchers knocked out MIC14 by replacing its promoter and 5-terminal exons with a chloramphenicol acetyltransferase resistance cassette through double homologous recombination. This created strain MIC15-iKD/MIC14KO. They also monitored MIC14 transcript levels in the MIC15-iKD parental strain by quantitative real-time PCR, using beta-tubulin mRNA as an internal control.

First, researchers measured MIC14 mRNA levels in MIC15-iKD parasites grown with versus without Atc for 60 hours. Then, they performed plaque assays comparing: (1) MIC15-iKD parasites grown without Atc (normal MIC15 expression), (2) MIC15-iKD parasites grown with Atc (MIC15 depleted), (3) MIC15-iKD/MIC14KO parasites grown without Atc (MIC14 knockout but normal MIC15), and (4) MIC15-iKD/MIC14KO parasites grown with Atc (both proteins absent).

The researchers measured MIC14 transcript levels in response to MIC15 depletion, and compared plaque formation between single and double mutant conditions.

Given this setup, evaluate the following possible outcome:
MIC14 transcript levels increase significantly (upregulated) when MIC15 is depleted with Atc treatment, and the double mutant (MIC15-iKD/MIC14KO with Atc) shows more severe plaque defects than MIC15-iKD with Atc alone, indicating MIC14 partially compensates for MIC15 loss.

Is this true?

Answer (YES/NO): YES